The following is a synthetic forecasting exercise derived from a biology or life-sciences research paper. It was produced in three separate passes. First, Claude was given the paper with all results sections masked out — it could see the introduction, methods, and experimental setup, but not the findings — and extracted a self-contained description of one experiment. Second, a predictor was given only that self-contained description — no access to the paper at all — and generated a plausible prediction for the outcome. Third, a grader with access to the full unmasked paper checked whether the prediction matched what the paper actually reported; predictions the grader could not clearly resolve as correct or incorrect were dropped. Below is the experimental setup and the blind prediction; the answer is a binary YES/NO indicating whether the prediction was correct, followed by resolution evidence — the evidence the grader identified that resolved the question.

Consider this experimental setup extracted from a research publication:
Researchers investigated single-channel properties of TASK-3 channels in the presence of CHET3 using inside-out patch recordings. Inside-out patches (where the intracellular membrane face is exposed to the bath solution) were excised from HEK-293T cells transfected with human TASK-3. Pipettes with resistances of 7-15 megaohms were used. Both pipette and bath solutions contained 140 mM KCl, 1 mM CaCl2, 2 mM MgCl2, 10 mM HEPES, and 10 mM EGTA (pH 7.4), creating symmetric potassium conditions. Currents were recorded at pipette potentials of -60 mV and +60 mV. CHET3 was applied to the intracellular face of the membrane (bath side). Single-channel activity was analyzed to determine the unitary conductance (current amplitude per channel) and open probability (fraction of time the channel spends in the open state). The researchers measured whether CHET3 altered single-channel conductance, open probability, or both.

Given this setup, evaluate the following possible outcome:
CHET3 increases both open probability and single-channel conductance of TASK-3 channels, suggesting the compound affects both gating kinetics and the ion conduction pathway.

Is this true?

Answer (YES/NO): YES